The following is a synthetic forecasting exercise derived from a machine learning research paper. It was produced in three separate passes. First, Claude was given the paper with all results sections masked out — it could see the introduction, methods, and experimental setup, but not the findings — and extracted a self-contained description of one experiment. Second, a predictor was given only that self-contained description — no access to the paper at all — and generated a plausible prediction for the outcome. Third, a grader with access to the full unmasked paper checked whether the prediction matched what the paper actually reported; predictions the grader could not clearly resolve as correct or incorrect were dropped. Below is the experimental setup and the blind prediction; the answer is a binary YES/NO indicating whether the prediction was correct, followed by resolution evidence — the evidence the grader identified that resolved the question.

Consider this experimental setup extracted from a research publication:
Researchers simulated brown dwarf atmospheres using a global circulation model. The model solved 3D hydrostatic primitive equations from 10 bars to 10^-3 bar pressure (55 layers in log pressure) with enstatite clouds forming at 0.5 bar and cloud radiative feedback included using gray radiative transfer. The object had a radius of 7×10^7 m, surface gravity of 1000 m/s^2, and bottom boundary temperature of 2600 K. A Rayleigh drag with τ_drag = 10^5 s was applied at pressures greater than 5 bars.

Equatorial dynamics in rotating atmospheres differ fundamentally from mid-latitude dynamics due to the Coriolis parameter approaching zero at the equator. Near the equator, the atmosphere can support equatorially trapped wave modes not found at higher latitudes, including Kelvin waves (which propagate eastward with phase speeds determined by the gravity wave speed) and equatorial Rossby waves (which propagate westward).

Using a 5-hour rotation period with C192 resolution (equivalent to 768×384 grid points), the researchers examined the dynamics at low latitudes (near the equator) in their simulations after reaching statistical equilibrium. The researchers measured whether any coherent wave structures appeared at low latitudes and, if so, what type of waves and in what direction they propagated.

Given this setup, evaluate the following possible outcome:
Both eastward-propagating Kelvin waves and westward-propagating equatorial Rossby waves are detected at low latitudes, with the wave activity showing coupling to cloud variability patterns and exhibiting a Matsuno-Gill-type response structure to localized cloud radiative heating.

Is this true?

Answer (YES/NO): NO